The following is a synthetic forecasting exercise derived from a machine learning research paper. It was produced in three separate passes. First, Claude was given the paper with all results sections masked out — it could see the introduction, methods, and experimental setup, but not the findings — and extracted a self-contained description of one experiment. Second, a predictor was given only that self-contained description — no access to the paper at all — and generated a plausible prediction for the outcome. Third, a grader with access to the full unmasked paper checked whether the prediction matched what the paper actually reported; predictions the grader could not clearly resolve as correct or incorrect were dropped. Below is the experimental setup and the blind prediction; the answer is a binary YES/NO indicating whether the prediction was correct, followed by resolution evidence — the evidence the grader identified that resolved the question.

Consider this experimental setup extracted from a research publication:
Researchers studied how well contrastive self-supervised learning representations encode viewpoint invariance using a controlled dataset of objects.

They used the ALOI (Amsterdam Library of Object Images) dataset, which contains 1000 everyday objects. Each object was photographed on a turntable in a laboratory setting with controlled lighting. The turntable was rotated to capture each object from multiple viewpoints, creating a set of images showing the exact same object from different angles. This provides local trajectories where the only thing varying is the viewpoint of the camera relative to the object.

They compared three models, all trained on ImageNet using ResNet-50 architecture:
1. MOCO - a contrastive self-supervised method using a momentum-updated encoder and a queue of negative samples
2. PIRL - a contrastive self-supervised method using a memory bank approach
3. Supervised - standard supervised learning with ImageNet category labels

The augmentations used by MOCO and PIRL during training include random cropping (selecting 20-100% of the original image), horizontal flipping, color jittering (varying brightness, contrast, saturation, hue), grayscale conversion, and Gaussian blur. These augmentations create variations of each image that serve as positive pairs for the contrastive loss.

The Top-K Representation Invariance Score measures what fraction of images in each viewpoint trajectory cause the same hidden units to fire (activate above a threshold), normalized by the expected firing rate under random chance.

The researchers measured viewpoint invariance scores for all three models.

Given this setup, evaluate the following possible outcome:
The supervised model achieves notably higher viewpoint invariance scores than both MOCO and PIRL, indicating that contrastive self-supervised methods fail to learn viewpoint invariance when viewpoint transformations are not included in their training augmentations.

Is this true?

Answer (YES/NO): YES